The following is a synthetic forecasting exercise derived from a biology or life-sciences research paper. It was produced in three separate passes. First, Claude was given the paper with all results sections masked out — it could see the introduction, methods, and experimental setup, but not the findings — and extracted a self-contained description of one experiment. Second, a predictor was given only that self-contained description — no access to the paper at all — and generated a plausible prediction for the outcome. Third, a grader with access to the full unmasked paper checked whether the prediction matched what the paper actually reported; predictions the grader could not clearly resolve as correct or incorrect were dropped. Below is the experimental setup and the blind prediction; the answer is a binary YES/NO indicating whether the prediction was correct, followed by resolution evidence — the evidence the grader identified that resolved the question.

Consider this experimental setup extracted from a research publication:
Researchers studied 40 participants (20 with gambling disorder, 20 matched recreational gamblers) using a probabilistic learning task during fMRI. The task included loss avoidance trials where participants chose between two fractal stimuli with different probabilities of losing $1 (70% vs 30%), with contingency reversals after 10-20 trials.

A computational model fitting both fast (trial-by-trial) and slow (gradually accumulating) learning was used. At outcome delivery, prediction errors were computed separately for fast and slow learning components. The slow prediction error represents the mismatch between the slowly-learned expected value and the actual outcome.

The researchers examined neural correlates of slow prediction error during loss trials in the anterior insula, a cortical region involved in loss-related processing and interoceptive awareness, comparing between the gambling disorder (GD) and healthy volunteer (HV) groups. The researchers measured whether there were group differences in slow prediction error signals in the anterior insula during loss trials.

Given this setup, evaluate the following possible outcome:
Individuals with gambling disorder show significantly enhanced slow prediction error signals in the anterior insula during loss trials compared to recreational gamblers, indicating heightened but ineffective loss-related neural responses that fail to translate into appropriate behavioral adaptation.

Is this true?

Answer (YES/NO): YES